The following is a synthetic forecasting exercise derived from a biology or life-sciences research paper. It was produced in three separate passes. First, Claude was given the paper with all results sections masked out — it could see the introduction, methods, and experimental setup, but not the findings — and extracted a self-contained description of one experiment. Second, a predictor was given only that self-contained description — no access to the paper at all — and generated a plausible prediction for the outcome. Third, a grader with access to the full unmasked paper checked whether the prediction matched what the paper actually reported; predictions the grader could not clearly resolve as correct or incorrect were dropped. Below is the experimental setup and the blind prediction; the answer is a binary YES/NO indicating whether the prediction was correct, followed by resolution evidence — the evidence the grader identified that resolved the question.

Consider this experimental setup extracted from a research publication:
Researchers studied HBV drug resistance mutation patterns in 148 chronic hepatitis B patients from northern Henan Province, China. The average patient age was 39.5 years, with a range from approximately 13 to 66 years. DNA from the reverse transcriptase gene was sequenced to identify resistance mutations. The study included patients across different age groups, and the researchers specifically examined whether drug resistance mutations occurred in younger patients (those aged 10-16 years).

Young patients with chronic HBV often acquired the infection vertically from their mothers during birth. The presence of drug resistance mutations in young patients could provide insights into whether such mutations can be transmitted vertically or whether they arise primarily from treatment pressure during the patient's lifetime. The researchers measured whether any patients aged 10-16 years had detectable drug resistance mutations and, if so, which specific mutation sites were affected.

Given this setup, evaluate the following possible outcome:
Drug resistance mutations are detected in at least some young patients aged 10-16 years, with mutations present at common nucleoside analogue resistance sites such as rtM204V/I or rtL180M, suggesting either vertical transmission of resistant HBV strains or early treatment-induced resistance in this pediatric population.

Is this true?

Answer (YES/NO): YES